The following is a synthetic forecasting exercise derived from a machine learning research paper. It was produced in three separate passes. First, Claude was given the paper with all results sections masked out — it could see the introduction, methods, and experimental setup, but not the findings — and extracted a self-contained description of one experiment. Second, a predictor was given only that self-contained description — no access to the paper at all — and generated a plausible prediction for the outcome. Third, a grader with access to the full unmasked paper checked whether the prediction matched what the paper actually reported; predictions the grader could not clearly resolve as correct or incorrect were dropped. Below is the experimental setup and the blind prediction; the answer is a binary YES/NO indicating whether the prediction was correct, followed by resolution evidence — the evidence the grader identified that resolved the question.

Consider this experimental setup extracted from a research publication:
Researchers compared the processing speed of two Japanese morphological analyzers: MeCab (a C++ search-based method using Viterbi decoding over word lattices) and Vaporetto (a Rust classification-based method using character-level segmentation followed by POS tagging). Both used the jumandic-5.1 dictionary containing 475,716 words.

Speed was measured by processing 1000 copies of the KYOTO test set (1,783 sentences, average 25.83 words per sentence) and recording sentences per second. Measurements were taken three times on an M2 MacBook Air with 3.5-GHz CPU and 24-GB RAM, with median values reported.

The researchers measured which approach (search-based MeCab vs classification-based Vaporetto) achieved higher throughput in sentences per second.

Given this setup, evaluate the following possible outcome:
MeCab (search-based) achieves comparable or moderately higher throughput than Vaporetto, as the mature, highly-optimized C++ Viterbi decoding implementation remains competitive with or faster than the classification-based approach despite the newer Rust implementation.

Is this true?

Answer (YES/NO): NO